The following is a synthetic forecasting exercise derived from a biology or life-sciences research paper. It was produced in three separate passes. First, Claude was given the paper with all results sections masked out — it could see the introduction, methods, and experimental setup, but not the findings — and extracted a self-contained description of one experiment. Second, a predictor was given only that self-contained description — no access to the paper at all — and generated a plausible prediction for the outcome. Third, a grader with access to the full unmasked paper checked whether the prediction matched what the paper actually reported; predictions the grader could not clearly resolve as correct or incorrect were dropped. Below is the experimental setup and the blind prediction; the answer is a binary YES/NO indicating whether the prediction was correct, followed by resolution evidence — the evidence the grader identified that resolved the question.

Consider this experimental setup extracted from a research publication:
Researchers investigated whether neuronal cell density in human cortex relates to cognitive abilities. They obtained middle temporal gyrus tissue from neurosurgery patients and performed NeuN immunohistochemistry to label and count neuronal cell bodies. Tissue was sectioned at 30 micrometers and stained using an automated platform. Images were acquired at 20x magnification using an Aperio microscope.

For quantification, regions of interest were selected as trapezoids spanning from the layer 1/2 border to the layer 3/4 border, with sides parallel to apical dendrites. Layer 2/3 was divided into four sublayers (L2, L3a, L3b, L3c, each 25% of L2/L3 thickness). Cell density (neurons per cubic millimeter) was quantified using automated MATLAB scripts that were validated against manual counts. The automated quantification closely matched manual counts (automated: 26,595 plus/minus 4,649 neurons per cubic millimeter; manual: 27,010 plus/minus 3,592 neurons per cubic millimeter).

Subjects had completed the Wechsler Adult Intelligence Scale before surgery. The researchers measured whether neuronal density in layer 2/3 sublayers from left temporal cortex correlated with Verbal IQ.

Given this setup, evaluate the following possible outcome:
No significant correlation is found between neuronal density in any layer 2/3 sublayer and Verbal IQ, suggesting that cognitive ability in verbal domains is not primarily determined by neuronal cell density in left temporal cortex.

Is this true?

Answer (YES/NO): NO